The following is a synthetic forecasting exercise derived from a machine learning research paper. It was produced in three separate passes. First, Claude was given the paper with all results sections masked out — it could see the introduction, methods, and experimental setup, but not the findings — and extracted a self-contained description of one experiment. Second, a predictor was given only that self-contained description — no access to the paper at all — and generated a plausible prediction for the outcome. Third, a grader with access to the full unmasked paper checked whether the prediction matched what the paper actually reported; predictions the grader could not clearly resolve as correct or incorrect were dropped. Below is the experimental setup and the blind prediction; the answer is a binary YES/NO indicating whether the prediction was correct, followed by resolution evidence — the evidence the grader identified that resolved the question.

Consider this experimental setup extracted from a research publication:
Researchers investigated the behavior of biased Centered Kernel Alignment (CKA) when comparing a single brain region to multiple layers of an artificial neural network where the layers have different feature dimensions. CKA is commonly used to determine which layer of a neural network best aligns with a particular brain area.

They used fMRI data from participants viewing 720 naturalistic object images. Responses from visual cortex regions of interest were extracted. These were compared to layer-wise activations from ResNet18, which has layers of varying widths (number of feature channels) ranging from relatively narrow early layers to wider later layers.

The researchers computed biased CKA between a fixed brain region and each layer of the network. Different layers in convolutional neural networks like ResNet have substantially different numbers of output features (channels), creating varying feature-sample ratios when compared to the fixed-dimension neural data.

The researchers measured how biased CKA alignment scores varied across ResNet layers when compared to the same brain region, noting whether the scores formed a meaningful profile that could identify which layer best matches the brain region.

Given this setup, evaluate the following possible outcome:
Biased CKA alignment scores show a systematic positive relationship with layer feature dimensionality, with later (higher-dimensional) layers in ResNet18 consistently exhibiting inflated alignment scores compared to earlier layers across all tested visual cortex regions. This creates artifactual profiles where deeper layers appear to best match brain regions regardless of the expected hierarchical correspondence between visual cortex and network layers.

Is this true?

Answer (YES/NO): YES